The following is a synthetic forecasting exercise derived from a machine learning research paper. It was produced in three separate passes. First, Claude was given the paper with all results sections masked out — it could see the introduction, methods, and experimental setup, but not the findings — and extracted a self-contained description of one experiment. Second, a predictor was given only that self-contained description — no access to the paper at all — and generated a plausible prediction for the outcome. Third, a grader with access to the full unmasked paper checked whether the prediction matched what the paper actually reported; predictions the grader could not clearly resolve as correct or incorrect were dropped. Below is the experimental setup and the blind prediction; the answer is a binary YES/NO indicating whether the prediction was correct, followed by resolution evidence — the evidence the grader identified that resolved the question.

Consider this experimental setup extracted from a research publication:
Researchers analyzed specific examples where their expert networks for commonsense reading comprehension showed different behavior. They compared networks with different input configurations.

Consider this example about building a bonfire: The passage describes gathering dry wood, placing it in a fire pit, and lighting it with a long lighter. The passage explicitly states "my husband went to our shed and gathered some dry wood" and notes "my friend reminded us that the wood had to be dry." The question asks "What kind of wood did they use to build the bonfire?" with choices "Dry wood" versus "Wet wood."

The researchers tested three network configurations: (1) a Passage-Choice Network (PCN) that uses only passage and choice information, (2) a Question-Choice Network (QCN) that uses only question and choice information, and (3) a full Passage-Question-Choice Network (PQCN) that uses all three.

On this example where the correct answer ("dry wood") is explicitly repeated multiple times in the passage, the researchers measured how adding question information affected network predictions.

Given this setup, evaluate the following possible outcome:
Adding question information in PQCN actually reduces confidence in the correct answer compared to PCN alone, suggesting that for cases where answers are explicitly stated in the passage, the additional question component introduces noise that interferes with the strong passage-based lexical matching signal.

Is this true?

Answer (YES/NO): YES